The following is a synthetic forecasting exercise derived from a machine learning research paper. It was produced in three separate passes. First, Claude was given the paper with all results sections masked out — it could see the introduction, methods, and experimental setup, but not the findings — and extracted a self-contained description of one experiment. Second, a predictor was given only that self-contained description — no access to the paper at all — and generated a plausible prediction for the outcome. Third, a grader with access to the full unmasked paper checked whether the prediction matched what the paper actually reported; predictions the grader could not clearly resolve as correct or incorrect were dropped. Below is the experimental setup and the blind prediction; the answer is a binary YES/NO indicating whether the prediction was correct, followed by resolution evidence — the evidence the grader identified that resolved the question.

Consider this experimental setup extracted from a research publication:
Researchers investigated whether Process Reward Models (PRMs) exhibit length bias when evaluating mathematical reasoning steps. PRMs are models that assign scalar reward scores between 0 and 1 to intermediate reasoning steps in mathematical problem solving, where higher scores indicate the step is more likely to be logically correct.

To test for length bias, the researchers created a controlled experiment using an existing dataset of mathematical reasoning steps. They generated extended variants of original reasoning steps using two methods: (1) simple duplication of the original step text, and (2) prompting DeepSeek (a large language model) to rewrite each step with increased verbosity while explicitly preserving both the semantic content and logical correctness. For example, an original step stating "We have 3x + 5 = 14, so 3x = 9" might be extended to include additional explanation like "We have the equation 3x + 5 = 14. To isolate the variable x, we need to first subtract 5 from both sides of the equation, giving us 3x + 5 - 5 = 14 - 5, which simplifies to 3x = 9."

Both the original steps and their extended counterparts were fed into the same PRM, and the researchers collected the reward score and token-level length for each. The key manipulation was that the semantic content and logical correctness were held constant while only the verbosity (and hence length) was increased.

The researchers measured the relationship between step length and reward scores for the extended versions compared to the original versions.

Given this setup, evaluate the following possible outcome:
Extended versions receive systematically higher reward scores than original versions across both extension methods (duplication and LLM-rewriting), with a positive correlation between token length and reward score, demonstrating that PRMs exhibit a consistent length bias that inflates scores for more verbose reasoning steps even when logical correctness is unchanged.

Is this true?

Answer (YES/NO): YES